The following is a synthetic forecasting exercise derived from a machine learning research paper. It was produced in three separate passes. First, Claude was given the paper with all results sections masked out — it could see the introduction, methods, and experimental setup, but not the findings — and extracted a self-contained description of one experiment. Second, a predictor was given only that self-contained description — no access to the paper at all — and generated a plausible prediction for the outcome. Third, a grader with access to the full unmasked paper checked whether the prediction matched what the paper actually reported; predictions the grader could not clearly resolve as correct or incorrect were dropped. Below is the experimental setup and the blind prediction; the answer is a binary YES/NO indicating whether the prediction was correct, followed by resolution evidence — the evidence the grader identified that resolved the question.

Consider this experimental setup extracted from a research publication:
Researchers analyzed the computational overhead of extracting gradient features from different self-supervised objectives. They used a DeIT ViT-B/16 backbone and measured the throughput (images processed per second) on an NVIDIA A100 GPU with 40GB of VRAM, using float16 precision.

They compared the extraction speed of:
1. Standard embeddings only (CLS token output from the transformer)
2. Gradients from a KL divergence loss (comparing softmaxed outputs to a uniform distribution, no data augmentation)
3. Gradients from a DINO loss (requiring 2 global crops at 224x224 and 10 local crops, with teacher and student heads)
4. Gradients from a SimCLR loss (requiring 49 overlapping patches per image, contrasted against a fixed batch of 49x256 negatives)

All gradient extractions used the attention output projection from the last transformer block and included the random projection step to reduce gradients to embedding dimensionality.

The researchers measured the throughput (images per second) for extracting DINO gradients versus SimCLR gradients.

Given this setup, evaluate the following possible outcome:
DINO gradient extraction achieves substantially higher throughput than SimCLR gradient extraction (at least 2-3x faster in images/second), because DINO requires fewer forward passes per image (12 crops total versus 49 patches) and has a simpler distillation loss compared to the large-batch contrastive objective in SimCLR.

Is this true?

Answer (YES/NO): YES